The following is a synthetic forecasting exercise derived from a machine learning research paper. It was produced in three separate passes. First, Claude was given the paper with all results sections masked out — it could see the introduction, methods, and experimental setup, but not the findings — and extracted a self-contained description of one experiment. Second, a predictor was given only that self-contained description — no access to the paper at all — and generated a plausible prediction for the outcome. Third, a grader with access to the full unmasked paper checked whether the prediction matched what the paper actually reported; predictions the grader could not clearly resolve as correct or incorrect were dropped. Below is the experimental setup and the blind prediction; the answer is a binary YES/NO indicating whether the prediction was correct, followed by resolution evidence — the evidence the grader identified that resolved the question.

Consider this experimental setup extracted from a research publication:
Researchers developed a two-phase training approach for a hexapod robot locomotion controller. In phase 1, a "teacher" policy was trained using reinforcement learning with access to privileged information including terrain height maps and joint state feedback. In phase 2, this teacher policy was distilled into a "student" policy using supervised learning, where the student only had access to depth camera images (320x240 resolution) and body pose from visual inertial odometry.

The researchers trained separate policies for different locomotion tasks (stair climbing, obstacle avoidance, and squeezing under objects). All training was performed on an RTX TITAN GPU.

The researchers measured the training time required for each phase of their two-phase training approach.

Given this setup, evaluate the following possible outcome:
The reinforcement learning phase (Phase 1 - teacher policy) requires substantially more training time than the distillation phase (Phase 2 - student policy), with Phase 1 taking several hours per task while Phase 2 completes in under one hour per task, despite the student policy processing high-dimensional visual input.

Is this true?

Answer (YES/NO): NO